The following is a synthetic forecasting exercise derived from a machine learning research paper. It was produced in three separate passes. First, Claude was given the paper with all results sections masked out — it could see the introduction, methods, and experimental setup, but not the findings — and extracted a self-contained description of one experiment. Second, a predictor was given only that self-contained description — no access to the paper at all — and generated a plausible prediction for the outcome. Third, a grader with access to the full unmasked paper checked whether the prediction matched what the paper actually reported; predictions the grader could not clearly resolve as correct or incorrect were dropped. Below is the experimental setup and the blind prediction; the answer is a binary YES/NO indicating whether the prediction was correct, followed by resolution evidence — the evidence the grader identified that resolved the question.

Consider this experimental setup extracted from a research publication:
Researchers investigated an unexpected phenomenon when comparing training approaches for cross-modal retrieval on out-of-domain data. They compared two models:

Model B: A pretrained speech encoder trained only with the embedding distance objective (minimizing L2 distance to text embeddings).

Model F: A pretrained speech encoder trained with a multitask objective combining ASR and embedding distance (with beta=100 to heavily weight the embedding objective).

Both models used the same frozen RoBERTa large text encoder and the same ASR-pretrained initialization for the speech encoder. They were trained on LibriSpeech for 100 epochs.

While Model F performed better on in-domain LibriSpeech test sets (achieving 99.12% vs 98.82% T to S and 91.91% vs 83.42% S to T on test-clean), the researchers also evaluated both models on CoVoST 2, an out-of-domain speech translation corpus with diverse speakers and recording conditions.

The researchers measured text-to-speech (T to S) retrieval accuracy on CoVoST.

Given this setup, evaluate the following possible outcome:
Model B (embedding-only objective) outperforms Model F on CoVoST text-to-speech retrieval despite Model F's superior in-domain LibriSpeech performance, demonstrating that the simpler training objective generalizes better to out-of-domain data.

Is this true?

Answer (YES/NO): YES